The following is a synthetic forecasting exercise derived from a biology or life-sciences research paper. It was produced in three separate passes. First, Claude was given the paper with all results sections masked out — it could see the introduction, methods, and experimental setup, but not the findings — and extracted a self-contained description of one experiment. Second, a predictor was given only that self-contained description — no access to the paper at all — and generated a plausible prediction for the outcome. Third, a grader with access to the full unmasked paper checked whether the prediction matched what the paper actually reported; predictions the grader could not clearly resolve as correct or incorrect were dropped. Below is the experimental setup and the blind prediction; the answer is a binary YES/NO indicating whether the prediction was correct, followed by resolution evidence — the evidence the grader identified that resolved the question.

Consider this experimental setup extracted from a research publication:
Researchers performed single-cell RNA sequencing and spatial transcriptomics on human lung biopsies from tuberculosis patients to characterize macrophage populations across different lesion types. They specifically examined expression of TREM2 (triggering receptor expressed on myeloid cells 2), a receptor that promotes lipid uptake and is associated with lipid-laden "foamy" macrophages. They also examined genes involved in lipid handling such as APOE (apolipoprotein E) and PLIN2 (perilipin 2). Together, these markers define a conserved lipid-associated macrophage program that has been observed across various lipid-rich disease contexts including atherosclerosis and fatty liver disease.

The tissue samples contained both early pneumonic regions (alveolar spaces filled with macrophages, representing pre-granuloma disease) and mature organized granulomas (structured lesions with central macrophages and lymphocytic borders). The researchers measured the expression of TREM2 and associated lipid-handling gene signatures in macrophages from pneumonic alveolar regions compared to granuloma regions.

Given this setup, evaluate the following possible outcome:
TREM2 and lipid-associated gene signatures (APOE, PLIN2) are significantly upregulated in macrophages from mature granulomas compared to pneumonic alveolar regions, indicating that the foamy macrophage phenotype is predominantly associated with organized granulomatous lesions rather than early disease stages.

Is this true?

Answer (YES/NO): NO